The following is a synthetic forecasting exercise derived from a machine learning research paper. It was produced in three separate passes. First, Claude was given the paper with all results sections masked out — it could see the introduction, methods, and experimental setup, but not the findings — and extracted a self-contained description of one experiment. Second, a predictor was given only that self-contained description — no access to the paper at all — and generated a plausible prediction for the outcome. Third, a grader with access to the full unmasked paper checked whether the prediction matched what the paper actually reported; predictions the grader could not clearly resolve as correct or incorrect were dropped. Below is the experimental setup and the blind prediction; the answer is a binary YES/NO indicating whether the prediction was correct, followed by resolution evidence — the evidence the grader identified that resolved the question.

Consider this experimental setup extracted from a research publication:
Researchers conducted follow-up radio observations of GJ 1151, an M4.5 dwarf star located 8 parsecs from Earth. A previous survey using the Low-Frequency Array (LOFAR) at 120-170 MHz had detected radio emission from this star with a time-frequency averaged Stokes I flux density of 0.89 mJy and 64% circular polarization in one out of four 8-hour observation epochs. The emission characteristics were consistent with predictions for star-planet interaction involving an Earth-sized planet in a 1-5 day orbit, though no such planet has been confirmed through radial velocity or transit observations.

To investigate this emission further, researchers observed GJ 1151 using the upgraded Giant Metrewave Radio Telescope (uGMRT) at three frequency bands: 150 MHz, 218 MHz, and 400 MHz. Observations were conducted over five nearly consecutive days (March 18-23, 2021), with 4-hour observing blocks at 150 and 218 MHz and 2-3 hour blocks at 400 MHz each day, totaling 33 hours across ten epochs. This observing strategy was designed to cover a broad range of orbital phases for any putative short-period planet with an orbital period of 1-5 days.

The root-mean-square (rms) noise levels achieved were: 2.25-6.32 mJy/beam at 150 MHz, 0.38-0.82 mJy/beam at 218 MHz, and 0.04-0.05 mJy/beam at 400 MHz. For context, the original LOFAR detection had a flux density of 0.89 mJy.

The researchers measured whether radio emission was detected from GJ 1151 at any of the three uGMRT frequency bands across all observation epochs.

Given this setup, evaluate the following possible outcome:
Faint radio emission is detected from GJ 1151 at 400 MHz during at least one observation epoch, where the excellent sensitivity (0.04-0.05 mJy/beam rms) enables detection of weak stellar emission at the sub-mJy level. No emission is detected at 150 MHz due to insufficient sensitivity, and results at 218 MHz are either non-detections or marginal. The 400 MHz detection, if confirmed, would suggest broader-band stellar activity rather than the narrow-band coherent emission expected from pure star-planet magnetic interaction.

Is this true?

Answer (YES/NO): NO